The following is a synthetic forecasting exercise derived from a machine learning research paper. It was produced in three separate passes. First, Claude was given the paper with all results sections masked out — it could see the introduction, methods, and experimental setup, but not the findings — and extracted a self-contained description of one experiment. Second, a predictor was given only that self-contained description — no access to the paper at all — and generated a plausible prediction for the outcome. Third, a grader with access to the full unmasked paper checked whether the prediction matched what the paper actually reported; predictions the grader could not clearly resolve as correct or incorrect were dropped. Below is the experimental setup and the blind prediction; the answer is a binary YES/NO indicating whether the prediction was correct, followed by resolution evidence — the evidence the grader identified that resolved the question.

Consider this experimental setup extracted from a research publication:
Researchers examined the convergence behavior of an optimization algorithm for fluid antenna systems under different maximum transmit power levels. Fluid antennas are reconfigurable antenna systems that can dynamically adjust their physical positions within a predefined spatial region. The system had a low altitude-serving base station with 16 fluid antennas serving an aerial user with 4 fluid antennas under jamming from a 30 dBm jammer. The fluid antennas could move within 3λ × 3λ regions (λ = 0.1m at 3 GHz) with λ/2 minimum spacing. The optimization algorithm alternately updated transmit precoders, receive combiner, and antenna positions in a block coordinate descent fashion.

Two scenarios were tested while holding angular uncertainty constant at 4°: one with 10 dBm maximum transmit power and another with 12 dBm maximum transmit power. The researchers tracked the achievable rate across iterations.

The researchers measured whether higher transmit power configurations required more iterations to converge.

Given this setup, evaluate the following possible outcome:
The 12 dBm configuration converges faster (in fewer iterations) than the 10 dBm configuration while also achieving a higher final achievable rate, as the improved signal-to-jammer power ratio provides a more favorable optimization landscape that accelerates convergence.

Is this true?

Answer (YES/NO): NO